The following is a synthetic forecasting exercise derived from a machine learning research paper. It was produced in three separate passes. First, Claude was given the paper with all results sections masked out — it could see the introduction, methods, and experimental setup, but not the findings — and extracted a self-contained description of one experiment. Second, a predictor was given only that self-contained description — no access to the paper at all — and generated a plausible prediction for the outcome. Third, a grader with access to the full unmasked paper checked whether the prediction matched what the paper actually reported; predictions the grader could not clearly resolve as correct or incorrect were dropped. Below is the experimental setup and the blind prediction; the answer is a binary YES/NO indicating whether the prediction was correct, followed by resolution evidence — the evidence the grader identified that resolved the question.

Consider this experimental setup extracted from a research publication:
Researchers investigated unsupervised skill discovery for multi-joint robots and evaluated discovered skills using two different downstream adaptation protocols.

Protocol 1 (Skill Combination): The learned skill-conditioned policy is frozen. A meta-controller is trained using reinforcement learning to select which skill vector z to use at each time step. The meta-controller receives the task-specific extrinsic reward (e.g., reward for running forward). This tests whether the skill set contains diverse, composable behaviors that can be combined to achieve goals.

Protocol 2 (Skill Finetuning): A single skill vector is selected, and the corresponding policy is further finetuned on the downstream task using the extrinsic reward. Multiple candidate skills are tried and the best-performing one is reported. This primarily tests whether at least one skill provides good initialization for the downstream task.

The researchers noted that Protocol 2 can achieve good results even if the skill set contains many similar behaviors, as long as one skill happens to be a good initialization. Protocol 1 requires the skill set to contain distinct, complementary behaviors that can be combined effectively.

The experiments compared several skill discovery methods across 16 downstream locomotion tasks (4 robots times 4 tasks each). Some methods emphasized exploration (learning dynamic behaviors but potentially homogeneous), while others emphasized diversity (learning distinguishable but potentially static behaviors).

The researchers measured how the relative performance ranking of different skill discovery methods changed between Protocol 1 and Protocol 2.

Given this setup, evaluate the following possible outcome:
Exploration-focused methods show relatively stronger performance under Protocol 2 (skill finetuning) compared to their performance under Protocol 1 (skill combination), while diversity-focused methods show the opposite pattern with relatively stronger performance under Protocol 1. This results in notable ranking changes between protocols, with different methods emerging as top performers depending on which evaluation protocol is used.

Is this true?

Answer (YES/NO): YES